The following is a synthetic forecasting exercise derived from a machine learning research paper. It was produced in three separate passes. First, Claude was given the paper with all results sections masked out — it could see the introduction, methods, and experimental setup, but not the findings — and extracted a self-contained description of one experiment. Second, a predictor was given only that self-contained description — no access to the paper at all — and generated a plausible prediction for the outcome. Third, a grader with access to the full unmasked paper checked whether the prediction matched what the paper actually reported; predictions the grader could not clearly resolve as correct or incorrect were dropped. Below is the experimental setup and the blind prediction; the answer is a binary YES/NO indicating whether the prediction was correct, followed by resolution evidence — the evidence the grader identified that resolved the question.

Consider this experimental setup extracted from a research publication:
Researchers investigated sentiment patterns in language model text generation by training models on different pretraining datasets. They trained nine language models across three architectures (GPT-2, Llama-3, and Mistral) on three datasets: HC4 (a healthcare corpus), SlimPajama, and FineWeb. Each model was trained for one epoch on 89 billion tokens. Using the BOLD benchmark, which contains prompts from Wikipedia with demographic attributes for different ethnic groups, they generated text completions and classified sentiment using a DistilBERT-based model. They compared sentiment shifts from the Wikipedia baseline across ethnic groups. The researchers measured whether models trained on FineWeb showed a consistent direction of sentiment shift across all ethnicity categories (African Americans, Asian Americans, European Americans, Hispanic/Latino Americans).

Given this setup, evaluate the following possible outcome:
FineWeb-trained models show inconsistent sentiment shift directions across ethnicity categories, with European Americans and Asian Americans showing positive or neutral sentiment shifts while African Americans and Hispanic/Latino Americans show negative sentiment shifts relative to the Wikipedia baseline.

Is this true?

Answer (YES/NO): NO